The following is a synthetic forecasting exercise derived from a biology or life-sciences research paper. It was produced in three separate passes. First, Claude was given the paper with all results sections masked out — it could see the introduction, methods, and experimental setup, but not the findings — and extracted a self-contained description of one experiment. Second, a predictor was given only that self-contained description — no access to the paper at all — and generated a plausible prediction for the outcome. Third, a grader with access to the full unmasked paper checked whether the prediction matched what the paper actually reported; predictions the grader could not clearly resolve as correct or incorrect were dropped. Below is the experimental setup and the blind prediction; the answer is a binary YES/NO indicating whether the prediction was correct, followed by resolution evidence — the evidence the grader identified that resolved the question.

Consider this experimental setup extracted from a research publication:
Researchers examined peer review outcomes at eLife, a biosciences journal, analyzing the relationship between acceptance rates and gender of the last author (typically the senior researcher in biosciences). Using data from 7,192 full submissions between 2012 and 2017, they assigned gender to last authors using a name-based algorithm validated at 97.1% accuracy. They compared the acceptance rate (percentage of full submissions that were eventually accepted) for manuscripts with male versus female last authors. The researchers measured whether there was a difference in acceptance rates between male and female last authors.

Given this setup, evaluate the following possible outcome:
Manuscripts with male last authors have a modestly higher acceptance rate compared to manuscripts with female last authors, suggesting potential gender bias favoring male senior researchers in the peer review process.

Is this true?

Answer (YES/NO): YES